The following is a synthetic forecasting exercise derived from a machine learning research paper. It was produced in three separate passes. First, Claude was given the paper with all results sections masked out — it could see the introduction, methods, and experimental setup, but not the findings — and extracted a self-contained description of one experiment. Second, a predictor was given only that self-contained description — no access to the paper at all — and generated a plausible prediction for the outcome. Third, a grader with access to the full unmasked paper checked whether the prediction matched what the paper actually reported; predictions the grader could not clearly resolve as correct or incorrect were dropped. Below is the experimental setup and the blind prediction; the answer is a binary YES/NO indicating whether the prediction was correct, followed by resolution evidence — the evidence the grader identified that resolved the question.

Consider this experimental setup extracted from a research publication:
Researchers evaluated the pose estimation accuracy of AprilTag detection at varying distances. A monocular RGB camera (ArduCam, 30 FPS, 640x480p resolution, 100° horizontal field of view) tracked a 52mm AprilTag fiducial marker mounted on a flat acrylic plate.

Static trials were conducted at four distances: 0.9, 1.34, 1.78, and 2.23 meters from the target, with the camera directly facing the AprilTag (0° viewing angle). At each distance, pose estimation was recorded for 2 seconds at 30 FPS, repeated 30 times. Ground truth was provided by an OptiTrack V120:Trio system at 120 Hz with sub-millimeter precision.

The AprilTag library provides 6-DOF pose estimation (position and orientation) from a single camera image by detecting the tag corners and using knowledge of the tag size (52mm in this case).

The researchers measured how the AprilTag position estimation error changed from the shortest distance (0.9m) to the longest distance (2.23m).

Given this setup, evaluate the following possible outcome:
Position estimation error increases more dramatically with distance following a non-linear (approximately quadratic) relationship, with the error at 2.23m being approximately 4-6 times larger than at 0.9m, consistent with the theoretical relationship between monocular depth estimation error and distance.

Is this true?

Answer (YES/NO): NO